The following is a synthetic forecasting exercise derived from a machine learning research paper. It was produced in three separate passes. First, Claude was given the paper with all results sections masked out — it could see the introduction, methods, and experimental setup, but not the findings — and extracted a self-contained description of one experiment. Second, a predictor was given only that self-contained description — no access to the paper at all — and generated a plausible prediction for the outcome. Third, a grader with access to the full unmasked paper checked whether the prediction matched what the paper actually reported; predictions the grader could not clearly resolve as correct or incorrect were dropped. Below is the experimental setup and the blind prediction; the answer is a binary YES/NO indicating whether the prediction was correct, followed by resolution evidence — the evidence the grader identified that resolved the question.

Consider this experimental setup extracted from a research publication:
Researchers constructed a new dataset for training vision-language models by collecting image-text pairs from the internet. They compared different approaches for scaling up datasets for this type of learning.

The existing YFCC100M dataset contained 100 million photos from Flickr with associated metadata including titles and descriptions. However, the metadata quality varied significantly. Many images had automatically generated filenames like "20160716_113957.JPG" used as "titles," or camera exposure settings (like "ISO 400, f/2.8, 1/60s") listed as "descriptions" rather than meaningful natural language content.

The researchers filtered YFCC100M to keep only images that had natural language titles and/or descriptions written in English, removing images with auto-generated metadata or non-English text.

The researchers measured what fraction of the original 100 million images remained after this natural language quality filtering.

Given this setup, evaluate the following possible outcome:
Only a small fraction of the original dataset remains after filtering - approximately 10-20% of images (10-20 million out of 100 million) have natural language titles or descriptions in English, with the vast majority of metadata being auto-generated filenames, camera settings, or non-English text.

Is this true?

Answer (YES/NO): YES